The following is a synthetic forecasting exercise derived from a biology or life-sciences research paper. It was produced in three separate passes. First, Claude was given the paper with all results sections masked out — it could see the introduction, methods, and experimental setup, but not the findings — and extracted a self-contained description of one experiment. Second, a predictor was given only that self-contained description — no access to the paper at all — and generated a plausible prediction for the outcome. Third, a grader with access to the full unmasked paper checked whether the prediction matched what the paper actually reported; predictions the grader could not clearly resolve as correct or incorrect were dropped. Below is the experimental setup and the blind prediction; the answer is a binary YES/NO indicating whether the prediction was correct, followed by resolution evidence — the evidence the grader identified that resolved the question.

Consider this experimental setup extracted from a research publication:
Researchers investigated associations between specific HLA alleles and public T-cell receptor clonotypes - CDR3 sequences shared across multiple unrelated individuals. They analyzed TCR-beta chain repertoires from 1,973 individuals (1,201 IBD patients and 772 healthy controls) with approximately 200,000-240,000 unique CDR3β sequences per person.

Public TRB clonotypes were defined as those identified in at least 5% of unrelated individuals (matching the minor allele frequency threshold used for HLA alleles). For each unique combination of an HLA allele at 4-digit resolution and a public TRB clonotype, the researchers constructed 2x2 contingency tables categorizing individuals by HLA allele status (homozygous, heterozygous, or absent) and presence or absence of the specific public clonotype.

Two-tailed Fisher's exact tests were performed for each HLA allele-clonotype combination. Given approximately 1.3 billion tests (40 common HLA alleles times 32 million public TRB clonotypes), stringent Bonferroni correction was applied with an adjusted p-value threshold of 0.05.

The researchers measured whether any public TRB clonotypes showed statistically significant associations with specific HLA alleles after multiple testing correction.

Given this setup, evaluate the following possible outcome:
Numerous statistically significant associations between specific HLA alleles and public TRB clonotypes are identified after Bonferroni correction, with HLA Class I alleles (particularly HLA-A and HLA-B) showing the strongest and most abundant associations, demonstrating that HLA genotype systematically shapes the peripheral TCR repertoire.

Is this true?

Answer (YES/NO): NO